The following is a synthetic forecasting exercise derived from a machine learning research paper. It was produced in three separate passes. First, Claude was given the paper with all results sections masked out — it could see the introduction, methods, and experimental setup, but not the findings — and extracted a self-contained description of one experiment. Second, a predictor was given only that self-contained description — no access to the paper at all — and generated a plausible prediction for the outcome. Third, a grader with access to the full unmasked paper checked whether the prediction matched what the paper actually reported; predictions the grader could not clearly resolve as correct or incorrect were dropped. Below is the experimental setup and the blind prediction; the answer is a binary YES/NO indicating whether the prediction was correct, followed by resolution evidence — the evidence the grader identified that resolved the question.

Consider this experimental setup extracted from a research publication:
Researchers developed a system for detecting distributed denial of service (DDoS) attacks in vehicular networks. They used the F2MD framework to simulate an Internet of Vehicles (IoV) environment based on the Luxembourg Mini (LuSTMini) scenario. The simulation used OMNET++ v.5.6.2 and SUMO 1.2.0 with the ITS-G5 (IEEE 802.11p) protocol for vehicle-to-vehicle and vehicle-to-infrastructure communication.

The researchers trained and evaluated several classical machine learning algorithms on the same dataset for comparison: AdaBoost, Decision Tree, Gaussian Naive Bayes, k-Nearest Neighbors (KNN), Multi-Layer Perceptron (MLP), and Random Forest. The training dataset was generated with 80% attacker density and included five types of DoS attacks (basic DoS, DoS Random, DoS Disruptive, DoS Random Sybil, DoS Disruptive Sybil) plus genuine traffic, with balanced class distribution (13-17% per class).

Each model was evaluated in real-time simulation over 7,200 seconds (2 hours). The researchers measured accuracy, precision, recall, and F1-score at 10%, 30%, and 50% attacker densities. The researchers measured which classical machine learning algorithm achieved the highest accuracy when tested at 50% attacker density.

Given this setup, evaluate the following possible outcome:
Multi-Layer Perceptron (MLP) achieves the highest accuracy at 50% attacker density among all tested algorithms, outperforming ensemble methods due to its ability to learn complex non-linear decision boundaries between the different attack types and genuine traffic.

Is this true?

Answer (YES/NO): NO